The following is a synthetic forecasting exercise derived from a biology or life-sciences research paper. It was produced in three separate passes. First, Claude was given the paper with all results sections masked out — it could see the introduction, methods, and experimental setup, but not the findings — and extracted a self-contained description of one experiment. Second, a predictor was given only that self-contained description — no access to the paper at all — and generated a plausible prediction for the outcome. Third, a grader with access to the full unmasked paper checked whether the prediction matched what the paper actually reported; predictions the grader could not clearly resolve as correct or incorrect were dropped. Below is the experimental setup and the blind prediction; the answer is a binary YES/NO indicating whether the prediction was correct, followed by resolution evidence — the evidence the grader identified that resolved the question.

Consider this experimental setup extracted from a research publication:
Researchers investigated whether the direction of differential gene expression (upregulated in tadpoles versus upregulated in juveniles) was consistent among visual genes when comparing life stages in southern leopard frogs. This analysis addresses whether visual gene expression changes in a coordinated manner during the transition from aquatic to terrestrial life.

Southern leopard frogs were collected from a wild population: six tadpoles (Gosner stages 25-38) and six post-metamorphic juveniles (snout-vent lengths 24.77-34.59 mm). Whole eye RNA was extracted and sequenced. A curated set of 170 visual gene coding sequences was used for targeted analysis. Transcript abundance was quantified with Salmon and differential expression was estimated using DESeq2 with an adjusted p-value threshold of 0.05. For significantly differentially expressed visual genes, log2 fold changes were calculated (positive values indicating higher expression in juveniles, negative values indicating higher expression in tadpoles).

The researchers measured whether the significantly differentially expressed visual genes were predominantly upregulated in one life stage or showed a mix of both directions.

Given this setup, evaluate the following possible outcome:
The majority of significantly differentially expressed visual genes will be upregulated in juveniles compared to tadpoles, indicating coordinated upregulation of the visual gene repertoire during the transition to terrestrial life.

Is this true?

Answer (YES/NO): NO